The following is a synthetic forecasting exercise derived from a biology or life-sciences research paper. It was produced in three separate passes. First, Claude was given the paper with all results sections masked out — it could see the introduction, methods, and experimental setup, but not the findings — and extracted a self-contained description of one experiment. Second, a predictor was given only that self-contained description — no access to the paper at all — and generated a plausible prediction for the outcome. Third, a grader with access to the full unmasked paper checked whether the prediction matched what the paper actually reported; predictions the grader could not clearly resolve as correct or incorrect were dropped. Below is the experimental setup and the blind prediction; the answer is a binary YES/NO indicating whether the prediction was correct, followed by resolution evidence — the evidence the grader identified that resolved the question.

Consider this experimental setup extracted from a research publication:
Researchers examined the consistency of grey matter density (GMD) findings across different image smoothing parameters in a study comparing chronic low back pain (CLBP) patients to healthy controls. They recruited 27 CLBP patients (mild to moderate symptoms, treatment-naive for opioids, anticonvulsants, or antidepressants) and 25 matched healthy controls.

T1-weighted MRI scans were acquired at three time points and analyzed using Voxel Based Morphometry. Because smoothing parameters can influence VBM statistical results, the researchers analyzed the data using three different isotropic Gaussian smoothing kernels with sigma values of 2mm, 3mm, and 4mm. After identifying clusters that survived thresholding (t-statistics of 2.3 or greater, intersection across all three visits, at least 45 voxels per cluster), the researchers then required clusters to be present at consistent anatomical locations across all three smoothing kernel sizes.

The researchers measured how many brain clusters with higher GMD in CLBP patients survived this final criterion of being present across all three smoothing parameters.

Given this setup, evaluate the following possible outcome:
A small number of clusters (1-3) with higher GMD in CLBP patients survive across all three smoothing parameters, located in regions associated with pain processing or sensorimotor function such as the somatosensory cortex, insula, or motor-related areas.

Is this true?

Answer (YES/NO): NO